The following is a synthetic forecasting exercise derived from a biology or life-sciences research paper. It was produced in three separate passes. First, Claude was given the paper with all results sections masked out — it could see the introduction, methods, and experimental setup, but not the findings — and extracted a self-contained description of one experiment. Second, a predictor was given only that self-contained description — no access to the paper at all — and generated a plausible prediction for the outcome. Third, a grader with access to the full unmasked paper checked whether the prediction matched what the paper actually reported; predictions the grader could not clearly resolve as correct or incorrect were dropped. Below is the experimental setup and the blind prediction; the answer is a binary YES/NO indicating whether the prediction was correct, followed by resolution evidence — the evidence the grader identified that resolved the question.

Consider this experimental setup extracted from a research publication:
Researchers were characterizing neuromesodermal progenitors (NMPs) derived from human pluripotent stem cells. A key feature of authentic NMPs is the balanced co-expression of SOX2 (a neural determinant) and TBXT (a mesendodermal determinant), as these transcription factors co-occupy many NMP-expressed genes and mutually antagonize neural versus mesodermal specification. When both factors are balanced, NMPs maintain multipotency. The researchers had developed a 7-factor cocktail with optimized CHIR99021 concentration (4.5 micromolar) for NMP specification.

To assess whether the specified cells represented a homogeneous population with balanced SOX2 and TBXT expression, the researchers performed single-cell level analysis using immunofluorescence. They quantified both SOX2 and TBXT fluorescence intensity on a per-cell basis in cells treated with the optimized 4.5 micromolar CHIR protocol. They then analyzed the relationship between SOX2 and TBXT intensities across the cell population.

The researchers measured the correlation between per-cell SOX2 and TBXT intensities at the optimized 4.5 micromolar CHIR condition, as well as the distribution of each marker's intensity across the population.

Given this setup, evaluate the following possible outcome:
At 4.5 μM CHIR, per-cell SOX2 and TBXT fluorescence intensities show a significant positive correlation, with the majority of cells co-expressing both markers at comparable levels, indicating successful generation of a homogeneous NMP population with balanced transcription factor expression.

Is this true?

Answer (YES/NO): YES